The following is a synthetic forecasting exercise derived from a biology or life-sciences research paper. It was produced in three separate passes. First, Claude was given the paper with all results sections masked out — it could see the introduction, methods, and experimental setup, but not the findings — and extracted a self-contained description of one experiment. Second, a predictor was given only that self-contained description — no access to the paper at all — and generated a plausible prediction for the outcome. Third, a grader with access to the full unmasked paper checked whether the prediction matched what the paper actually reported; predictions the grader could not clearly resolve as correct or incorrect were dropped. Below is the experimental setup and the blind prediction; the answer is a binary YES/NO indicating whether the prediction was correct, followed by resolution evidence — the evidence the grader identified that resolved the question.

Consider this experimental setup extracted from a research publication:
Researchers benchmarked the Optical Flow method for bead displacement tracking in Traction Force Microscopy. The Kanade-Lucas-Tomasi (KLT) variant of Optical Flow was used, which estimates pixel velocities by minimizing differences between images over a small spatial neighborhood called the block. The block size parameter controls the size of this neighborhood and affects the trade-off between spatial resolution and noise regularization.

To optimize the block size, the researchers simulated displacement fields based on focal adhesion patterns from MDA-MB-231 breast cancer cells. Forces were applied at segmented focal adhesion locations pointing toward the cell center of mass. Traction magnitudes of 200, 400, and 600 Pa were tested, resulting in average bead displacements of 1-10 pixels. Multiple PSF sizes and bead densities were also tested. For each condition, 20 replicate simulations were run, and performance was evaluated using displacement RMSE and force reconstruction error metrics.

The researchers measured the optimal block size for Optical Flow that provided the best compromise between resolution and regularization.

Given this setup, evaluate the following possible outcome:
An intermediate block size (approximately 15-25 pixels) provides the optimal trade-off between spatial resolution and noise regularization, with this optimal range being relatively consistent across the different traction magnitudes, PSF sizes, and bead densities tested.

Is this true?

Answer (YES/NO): NO